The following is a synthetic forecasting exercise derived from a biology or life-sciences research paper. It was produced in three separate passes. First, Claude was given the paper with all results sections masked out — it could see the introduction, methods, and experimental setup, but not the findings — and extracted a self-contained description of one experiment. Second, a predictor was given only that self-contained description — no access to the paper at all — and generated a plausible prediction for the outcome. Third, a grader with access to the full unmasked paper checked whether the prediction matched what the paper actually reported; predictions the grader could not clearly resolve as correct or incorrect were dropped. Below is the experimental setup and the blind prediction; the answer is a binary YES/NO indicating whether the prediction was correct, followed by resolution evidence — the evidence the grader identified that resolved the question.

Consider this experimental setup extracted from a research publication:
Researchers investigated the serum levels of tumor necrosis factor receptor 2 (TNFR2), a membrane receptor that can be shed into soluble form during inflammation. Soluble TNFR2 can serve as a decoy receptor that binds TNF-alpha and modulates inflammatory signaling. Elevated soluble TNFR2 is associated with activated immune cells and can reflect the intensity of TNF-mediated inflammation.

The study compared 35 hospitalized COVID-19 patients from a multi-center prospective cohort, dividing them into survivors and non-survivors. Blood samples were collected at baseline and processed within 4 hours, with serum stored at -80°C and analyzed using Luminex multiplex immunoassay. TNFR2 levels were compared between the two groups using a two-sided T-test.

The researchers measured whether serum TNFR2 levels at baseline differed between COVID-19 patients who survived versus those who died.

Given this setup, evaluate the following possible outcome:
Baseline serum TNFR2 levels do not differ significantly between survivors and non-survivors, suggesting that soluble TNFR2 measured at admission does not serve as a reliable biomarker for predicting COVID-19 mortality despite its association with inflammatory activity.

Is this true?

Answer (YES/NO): YES